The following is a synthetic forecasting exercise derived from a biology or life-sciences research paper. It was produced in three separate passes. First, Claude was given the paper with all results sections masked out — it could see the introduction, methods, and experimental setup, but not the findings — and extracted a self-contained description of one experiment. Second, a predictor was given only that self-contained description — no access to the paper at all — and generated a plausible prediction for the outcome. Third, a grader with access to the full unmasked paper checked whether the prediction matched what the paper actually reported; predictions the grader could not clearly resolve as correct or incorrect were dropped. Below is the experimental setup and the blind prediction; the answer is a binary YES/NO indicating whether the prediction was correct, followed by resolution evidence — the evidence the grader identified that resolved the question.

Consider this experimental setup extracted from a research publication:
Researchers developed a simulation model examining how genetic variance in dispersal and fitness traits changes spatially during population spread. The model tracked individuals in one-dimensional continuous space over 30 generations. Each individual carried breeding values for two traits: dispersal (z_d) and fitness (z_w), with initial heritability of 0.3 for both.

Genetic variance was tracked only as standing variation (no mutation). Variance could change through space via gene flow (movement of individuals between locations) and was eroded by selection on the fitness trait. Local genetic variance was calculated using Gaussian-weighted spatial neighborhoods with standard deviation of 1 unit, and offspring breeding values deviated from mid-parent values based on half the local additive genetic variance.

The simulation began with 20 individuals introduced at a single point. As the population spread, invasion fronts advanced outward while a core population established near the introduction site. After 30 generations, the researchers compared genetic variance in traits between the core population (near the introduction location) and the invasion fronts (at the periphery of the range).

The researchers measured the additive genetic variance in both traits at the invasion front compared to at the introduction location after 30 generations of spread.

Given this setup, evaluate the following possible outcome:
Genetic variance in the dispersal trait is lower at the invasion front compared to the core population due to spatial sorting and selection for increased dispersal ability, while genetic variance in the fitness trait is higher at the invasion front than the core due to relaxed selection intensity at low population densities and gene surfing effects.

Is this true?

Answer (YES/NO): NO